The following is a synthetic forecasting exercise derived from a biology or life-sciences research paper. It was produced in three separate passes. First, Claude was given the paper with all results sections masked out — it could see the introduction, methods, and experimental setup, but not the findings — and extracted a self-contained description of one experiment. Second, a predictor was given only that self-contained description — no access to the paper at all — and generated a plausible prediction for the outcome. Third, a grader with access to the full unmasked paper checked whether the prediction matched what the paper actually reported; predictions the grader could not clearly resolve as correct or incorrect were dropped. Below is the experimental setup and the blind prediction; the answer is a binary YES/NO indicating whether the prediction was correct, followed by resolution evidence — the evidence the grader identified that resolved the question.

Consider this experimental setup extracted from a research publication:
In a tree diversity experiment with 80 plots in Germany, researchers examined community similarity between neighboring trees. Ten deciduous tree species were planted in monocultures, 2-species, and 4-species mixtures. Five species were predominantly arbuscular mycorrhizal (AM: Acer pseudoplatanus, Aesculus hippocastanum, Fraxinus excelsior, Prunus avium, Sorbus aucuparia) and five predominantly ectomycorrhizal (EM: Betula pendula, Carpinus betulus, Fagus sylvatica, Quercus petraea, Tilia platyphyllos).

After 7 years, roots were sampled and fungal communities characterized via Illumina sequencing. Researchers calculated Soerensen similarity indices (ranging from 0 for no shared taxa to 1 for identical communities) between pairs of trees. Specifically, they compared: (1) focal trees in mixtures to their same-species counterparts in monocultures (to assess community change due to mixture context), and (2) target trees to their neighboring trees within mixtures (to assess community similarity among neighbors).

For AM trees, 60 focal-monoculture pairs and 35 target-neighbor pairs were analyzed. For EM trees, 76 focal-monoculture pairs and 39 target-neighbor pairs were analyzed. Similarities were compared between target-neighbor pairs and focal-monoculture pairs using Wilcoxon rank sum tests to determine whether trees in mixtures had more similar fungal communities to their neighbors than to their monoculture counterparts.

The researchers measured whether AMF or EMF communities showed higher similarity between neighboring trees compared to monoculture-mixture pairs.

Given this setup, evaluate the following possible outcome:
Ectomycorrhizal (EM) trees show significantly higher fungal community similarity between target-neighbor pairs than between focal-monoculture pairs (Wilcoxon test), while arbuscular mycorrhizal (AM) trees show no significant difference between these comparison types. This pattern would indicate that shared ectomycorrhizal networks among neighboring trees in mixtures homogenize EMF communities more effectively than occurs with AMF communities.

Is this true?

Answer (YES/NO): NO